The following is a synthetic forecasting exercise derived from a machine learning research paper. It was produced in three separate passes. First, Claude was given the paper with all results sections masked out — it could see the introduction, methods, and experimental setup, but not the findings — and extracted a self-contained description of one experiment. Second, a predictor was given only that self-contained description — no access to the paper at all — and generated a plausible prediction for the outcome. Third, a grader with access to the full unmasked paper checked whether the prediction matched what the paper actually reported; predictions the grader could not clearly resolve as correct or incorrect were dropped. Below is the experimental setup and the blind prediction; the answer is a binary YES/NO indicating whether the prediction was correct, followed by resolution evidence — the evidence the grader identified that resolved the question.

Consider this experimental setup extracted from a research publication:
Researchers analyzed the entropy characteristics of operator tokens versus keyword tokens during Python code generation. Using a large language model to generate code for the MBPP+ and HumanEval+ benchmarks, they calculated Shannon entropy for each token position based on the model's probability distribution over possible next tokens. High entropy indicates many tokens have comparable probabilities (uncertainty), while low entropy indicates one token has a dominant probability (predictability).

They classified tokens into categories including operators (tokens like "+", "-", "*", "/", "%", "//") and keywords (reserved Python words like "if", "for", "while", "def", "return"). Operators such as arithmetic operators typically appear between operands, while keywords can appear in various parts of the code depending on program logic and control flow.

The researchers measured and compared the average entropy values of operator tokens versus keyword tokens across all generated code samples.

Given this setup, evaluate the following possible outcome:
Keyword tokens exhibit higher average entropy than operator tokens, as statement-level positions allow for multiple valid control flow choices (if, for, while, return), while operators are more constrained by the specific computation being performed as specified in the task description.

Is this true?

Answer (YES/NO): YES